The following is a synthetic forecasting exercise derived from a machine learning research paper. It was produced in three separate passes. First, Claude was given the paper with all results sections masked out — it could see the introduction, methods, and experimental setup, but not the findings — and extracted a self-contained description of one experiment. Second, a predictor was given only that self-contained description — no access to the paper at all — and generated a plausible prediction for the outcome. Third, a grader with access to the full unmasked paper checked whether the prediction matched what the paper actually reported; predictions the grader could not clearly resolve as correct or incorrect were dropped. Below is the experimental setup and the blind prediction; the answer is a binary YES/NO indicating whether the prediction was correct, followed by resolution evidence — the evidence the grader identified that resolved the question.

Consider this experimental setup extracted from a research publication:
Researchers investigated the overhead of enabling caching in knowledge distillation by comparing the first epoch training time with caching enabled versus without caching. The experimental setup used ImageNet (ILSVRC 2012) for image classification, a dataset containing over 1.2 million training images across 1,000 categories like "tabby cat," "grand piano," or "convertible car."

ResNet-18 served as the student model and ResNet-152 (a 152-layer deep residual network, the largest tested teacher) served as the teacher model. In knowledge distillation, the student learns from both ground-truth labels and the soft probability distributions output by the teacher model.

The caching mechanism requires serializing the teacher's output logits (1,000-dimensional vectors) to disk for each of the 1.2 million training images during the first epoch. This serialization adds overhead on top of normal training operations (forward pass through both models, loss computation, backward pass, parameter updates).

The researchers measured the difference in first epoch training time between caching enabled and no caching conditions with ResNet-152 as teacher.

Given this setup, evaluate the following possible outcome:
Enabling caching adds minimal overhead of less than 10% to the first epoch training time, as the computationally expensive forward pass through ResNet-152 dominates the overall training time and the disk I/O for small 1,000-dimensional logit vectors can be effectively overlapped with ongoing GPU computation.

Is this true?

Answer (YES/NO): YES